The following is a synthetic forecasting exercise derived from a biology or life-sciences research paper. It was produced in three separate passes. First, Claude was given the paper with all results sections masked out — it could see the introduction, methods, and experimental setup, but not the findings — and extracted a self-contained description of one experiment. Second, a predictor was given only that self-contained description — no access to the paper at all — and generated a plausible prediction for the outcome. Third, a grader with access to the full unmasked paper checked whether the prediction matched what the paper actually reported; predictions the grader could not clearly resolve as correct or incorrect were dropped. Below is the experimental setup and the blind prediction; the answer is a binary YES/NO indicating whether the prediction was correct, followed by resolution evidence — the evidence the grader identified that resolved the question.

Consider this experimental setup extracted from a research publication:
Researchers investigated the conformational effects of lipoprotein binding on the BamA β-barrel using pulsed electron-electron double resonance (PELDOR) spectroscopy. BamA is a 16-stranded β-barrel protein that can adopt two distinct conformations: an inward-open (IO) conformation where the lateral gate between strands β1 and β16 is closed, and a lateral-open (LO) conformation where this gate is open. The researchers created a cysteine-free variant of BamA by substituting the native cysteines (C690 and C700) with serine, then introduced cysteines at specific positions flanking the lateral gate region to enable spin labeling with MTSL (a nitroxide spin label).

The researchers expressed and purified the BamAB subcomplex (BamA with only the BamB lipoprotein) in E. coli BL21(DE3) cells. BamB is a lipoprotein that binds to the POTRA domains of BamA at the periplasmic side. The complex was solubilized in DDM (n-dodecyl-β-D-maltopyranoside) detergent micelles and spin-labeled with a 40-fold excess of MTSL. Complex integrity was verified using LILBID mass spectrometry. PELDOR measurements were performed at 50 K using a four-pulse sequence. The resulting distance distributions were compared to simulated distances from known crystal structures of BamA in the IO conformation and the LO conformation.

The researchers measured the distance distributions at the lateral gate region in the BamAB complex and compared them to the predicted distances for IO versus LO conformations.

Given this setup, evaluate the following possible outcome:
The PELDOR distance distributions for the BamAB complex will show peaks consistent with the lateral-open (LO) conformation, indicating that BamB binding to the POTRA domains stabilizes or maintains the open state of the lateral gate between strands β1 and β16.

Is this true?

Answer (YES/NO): NO